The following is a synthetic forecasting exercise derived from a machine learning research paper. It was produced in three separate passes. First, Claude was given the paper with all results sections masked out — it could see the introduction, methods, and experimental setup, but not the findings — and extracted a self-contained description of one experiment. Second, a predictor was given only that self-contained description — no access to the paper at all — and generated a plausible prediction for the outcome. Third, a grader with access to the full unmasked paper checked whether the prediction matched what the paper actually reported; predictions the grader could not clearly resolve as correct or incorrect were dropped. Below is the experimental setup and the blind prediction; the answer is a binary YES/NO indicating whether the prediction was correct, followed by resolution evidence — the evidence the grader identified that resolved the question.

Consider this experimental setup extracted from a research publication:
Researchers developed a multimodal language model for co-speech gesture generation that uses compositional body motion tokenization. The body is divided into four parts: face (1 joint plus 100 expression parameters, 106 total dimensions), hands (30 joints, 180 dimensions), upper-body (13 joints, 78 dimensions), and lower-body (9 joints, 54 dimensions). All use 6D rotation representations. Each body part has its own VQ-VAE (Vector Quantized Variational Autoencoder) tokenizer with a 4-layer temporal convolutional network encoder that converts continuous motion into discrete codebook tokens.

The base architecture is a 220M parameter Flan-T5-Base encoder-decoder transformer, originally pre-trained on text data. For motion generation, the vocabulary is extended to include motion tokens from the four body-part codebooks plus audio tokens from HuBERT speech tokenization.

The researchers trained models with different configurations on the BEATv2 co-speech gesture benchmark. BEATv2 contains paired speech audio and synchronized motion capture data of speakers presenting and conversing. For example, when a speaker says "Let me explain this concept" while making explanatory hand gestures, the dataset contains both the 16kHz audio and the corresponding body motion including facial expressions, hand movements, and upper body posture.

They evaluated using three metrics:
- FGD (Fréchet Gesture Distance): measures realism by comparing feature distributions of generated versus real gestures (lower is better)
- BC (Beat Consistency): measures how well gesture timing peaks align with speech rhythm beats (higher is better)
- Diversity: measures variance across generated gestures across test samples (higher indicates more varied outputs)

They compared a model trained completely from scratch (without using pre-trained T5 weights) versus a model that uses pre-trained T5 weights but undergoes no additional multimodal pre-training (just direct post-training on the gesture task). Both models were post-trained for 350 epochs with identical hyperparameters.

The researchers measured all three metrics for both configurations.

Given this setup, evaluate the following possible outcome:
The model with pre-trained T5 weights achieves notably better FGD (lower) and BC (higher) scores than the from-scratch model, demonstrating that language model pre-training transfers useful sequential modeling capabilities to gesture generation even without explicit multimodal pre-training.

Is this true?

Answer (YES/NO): YES